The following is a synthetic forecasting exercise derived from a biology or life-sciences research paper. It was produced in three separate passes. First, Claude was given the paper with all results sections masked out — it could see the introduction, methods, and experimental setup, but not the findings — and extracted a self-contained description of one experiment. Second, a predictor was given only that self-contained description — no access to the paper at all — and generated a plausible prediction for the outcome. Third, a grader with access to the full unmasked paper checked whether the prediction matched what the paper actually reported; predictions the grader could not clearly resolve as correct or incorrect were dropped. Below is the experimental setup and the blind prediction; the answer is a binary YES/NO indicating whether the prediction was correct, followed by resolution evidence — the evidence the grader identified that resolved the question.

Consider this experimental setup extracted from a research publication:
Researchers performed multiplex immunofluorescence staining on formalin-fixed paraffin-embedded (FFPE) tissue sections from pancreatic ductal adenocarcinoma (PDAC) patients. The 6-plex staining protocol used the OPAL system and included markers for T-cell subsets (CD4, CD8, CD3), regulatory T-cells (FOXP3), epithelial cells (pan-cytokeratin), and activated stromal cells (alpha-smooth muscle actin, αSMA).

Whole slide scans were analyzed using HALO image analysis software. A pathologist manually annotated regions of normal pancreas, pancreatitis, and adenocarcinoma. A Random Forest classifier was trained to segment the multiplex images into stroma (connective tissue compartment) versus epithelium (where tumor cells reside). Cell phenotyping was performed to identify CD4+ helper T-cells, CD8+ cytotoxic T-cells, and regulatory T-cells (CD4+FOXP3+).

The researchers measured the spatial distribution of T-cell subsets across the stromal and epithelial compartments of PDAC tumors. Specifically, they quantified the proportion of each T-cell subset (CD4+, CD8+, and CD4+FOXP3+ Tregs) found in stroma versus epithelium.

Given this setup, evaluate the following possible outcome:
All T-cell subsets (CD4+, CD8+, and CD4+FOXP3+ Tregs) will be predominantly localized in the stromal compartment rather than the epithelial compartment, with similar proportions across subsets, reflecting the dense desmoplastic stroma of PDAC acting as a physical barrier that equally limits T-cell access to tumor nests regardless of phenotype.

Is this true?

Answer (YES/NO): NO